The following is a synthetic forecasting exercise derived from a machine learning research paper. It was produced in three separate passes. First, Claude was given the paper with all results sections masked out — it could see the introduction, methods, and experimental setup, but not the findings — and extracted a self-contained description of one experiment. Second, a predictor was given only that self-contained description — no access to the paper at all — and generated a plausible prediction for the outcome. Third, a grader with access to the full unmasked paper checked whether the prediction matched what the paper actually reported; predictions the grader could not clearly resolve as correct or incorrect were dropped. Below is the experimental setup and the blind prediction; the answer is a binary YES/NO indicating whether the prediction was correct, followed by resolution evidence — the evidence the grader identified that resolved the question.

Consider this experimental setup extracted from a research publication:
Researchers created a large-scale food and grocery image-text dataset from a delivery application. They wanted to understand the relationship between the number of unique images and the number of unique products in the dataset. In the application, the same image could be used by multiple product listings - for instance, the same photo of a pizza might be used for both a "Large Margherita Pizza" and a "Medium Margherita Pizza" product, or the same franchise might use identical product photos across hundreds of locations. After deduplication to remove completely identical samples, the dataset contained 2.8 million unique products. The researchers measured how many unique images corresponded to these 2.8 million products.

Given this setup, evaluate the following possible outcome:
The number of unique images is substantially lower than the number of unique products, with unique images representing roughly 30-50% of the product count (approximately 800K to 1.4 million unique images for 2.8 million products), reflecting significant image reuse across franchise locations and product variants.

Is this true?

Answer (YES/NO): NO